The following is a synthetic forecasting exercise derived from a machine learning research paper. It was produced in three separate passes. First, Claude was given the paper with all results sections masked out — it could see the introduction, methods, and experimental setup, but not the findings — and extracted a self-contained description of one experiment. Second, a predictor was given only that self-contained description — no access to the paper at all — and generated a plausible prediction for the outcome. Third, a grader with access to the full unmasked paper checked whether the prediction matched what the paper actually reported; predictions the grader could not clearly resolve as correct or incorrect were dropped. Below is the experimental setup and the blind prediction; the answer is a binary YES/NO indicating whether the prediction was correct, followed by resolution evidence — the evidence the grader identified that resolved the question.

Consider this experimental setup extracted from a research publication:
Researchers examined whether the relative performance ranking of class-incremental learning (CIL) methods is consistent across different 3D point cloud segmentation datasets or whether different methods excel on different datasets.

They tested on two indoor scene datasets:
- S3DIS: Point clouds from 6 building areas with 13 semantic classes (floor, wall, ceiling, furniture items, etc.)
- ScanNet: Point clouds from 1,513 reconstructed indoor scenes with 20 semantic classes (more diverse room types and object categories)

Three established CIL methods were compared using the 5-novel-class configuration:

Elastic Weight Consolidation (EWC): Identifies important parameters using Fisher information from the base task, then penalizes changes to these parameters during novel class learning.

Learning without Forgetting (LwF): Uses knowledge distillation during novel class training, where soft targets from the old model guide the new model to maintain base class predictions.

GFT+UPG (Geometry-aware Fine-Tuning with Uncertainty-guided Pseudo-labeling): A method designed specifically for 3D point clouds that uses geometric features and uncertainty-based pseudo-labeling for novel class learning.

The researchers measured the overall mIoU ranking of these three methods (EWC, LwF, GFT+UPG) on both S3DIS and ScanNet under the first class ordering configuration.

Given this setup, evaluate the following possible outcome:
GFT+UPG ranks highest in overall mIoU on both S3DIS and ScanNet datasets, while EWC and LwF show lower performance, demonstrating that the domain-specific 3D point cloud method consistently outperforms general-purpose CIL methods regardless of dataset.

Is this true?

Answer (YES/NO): YES